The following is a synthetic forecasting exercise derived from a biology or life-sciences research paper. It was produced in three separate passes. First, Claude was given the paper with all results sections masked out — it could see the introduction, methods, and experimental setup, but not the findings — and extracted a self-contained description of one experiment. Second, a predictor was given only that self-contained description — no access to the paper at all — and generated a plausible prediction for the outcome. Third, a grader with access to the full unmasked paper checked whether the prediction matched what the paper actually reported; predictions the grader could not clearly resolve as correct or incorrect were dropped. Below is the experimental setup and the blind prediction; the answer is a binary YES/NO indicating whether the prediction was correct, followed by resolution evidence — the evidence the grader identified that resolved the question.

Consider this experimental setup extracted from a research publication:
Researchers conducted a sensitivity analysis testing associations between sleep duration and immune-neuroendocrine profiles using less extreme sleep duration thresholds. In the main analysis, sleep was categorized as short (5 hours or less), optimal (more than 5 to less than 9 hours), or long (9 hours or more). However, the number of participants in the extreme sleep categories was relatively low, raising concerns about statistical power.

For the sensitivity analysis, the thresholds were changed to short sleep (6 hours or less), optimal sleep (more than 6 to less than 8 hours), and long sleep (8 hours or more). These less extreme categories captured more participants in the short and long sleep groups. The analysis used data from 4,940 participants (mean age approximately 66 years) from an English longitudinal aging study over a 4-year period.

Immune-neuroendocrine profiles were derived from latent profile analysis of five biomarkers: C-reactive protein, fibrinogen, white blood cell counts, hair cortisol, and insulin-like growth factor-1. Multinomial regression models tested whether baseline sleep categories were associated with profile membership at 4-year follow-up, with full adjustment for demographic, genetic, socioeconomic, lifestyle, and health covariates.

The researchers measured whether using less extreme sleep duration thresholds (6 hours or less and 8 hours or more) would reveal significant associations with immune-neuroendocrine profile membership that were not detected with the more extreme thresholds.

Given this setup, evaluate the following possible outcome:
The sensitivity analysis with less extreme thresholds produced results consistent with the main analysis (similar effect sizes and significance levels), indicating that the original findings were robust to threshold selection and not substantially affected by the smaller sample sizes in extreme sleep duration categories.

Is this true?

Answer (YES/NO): YES